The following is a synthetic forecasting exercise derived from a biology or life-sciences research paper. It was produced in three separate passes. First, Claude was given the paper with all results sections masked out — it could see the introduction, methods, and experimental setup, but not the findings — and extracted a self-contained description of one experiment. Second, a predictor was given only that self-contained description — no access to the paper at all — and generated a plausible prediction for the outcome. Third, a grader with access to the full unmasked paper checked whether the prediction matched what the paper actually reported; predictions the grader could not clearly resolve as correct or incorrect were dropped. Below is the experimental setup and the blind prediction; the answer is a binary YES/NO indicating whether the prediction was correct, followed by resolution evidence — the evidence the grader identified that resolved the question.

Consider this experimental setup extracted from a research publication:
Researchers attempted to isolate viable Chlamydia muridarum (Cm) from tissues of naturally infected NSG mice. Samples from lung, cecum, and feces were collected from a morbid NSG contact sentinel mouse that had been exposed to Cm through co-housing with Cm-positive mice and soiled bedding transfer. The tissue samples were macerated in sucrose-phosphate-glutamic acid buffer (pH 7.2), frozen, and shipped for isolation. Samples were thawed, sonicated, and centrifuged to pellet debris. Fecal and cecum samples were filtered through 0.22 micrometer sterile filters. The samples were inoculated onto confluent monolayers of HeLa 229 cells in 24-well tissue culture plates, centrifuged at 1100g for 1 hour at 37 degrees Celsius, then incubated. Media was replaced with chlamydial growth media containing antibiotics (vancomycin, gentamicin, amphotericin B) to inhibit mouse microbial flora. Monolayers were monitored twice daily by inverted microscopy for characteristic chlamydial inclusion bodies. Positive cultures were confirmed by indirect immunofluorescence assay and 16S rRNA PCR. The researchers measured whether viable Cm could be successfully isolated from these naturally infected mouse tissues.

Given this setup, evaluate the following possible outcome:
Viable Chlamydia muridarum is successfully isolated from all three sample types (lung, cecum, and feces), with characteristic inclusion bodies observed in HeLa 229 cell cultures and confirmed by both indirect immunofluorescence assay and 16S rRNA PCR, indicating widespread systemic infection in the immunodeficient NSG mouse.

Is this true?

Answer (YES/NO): YES